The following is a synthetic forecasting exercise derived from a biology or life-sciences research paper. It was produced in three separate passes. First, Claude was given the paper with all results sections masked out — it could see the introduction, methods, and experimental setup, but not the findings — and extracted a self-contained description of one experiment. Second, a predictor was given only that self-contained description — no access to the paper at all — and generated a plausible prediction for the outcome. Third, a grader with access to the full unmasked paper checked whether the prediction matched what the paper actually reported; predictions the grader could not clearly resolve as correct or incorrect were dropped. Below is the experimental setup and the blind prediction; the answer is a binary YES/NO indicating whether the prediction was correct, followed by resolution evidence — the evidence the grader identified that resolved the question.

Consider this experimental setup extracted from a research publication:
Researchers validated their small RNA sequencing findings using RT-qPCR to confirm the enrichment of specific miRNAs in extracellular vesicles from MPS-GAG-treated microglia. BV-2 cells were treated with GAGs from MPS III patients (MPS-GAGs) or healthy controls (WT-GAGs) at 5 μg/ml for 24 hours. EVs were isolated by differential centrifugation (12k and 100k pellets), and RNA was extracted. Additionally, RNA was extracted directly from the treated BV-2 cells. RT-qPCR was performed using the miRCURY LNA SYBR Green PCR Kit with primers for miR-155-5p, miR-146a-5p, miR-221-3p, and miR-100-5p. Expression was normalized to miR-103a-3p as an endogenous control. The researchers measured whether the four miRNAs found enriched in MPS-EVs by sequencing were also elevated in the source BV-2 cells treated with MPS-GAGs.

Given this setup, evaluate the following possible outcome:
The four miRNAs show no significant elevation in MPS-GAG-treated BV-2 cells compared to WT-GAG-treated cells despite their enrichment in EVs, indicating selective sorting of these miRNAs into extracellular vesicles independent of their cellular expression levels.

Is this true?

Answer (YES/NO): NO